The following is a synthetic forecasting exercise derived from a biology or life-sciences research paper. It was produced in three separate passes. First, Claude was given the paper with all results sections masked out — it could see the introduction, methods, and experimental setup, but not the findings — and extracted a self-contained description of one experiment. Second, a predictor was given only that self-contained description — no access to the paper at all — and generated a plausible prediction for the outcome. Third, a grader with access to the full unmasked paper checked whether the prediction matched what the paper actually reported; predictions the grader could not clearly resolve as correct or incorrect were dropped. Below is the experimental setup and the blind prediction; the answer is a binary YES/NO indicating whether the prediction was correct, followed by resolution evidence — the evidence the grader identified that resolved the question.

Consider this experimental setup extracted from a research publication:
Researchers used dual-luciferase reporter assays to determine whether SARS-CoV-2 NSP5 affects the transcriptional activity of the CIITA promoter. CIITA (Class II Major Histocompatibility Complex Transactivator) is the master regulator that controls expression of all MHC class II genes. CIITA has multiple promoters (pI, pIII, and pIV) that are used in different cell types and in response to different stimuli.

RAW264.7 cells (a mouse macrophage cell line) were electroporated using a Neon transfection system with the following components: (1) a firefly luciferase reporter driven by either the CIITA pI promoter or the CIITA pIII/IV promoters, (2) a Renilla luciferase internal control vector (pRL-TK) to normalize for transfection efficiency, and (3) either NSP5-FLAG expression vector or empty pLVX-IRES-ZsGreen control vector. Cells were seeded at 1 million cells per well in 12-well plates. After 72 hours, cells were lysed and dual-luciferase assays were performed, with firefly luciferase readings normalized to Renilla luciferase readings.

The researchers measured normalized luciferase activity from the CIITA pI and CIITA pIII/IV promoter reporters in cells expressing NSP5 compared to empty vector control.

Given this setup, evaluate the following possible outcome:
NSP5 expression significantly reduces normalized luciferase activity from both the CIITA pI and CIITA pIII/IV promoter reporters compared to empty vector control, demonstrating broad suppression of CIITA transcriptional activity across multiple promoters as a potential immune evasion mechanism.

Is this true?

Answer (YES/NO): NO